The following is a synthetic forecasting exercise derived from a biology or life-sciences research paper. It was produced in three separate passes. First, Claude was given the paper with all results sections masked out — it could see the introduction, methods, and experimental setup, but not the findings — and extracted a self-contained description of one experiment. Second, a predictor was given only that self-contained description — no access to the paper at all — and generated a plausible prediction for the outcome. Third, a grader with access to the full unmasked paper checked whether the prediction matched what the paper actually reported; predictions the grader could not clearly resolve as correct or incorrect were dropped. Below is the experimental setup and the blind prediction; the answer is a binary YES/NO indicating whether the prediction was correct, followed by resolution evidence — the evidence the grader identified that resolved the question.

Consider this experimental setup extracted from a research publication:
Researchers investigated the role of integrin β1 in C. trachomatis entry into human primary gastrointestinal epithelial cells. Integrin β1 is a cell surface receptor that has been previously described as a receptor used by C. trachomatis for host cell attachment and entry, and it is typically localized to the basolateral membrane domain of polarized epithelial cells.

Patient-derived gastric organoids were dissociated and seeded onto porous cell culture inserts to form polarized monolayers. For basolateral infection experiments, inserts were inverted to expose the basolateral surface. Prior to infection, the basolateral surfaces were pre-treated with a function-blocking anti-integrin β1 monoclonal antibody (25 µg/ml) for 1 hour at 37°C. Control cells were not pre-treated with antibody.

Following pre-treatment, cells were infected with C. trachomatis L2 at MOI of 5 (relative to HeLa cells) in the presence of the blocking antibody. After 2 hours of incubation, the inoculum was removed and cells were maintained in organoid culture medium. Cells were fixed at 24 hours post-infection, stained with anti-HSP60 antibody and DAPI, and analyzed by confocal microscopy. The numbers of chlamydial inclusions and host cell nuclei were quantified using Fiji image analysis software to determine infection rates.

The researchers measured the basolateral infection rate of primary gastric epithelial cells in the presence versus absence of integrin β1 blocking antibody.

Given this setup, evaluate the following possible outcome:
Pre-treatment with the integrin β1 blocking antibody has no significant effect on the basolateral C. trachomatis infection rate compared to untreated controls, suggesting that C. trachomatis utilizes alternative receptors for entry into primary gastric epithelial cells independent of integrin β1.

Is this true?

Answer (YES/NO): NO